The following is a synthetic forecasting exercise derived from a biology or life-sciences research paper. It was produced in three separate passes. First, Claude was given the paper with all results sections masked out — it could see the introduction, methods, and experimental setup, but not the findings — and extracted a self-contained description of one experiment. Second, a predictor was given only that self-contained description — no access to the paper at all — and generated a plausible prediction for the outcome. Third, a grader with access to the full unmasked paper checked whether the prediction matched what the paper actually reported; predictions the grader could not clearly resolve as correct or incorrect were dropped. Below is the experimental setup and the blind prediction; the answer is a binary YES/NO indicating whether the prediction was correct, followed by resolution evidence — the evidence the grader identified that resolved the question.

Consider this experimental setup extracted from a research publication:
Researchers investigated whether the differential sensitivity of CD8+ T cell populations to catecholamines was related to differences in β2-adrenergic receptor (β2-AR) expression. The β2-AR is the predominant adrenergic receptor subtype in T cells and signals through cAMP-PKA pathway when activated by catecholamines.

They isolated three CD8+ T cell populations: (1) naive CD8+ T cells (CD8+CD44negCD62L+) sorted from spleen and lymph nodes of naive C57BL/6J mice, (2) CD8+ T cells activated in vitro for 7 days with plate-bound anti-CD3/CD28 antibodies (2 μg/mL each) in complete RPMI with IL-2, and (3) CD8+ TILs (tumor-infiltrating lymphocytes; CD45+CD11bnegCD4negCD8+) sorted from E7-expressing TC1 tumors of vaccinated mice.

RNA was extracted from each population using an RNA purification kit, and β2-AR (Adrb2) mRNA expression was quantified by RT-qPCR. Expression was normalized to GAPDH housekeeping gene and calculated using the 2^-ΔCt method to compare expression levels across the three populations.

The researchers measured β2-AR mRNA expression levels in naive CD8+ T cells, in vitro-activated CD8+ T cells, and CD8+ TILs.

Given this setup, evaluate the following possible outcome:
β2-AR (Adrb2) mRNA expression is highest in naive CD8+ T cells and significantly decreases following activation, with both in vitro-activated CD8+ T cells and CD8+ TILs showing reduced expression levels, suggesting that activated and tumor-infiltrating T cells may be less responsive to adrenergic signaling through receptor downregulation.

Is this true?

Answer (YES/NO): YES